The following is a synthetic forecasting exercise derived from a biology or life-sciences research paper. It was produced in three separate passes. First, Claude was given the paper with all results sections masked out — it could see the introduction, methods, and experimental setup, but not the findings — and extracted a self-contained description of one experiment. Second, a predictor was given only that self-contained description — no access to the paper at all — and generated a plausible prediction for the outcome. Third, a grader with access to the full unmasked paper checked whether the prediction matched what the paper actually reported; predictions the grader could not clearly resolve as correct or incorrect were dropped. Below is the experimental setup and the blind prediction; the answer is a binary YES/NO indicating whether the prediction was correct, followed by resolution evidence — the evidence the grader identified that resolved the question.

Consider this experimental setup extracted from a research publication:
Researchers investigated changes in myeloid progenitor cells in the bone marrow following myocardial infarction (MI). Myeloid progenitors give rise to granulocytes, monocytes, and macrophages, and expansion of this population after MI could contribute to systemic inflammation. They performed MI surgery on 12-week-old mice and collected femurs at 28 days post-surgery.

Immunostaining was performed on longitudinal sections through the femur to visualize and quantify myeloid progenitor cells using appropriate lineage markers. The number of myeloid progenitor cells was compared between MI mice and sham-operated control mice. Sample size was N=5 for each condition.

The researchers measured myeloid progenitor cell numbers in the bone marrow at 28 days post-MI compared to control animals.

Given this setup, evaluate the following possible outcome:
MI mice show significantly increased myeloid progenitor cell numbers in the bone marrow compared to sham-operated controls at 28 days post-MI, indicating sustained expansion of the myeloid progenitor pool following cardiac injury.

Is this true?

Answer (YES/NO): YES